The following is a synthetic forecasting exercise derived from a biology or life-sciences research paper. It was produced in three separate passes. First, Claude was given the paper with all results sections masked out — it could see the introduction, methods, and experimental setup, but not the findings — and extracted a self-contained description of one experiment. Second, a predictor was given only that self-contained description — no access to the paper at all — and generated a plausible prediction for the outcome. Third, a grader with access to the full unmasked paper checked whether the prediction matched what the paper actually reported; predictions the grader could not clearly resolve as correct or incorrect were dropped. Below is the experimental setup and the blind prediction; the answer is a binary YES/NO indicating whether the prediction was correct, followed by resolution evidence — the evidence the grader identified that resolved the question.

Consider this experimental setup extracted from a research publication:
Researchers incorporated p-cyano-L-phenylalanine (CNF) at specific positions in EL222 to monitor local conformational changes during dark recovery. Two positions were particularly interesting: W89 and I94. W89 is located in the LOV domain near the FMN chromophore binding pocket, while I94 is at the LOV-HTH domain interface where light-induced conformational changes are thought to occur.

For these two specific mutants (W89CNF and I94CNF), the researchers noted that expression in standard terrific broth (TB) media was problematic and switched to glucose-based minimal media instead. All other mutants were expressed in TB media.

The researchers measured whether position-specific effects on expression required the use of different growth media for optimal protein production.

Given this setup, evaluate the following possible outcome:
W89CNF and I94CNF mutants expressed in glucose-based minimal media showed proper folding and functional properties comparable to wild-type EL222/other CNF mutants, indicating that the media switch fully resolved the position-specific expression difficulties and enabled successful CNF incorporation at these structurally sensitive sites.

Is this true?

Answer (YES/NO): NO